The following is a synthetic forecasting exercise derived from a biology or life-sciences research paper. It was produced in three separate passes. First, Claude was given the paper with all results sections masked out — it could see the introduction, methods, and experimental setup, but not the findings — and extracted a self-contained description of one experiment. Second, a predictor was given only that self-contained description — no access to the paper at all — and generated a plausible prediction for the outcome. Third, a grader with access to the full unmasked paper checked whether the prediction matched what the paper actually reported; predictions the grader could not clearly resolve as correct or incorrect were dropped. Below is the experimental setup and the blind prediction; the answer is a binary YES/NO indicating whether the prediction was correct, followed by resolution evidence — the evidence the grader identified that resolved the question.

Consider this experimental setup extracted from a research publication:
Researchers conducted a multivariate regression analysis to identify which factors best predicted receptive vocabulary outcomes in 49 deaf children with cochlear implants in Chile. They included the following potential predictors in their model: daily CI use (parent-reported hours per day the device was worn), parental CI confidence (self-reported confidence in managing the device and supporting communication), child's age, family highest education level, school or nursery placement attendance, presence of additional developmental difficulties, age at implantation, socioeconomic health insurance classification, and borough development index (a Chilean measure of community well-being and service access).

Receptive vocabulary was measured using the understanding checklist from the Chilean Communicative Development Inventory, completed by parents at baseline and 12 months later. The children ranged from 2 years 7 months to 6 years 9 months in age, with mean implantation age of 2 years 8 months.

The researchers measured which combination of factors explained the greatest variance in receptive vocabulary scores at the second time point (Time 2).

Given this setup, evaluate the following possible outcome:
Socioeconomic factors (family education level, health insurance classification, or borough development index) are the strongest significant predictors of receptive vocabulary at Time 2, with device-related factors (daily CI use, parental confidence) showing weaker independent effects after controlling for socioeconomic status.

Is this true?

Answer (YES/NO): NO